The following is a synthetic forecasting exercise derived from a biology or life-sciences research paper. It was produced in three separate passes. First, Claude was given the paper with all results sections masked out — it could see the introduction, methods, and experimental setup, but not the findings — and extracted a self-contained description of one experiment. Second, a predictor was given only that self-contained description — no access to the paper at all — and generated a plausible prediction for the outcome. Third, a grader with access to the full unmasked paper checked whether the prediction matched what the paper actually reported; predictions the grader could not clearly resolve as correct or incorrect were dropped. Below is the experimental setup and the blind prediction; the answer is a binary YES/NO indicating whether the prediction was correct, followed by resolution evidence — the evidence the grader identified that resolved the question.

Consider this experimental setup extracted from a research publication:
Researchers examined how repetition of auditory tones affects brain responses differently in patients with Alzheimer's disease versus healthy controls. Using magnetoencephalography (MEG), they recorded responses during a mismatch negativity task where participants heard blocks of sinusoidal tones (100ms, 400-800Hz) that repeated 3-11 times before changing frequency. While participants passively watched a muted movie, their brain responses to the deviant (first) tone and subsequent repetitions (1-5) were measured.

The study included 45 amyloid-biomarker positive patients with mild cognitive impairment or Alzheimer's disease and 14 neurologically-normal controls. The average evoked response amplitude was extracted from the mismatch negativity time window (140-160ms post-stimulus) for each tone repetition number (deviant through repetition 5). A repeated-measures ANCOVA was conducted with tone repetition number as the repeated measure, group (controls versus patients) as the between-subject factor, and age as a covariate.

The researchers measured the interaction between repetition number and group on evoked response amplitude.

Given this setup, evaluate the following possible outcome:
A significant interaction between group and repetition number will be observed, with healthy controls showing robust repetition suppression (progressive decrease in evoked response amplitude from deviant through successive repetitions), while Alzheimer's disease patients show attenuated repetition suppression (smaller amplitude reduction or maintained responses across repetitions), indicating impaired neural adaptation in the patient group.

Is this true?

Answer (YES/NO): YES